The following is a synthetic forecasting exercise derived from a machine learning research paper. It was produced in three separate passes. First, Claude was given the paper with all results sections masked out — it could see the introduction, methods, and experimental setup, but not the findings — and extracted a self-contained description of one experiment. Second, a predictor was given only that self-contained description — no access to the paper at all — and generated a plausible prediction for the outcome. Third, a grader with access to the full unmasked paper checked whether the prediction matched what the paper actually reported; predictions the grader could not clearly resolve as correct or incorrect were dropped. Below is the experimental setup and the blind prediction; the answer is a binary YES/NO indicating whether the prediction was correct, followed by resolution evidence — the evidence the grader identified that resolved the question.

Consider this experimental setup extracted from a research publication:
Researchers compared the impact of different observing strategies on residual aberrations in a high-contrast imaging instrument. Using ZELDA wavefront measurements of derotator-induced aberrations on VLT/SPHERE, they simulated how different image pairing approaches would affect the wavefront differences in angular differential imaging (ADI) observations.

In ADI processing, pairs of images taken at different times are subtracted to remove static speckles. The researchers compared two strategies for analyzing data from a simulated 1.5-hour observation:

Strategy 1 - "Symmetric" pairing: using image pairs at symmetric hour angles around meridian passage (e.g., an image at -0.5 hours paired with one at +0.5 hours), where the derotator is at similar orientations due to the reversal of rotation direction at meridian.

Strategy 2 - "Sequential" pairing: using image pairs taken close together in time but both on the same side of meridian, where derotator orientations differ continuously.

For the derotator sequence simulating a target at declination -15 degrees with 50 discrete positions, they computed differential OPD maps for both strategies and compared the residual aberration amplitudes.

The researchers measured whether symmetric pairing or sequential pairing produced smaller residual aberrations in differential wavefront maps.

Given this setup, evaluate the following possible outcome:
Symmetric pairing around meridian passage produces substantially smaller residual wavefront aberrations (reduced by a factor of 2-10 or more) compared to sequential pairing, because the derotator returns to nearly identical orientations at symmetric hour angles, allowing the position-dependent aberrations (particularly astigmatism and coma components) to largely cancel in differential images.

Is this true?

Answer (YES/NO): YES